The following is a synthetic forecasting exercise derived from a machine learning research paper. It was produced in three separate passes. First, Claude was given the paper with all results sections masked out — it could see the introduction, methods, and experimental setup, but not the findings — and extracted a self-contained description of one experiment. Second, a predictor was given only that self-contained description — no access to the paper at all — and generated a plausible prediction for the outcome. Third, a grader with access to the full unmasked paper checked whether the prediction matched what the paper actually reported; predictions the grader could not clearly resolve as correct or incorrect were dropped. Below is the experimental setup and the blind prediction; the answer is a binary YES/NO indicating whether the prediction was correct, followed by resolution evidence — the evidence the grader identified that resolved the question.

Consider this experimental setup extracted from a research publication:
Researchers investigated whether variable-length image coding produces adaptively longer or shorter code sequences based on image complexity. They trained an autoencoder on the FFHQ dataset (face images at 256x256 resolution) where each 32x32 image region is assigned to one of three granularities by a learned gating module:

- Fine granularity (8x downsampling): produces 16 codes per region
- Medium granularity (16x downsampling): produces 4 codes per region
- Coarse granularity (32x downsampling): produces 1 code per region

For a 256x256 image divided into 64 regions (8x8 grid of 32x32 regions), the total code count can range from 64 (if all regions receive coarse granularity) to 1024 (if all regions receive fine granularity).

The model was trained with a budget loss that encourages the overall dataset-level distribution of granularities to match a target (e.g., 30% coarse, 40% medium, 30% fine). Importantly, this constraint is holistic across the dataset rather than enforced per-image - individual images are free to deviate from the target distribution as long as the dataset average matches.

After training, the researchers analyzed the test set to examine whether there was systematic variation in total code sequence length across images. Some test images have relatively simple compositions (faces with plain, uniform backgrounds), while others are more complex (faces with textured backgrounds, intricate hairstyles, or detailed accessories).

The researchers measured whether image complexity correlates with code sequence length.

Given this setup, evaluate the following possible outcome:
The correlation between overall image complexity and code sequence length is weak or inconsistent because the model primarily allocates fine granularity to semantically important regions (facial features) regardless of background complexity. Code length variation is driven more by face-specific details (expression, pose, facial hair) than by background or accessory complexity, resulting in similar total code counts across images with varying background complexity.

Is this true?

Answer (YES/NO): NO